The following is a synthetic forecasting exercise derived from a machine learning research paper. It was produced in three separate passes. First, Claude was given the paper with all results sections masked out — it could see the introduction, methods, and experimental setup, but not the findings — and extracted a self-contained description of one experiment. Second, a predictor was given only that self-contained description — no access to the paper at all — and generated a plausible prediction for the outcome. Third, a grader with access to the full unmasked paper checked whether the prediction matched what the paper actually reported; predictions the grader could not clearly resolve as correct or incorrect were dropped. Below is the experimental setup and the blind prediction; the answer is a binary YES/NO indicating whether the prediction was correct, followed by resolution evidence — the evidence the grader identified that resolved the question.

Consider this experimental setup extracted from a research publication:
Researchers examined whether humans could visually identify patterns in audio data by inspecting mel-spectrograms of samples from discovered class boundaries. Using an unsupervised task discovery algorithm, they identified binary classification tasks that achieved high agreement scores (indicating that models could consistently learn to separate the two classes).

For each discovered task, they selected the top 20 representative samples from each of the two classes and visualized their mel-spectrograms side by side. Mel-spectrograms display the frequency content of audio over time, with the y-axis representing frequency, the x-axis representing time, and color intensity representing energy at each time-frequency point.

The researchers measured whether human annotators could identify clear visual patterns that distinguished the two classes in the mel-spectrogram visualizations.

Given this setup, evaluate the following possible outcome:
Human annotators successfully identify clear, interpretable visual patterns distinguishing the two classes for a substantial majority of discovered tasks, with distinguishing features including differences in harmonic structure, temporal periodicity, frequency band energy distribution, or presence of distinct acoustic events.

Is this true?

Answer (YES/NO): NO